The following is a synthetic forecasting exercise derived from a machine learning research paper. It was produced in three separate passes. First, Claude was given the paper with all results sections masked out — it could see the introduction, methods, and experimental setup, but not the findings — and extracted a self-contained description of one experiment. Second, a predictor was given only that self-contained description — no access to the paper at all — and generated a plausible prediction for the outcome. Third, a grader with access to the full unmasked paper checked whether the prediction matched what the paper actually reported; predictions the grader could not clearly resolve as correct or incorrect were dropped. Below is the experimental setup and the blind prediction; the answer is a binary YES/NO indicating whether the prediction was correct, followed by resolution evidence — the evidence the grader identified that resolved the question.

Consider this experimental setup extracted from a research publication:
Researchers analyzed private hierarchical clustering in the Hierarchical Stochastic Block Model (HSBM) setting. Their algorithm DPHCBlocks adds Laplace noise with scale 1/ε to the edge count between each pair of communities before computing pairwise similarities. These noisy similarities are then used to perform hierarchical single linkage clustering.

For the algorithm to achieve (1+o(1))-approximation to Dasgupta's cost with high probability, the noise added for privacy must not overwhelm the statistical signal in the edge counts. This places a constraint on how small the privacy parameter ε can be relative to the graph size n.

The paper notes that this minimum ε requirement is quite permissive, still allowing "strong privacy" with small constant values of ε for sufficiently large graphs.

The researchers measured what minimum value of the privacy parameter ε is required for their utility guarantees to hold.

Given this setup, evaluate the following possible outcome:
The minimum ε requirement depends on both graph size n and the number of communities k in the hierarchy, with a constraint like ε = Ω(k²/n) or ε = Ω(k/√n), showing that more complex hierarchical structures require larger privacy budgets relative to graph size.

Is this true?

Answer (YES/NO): NO